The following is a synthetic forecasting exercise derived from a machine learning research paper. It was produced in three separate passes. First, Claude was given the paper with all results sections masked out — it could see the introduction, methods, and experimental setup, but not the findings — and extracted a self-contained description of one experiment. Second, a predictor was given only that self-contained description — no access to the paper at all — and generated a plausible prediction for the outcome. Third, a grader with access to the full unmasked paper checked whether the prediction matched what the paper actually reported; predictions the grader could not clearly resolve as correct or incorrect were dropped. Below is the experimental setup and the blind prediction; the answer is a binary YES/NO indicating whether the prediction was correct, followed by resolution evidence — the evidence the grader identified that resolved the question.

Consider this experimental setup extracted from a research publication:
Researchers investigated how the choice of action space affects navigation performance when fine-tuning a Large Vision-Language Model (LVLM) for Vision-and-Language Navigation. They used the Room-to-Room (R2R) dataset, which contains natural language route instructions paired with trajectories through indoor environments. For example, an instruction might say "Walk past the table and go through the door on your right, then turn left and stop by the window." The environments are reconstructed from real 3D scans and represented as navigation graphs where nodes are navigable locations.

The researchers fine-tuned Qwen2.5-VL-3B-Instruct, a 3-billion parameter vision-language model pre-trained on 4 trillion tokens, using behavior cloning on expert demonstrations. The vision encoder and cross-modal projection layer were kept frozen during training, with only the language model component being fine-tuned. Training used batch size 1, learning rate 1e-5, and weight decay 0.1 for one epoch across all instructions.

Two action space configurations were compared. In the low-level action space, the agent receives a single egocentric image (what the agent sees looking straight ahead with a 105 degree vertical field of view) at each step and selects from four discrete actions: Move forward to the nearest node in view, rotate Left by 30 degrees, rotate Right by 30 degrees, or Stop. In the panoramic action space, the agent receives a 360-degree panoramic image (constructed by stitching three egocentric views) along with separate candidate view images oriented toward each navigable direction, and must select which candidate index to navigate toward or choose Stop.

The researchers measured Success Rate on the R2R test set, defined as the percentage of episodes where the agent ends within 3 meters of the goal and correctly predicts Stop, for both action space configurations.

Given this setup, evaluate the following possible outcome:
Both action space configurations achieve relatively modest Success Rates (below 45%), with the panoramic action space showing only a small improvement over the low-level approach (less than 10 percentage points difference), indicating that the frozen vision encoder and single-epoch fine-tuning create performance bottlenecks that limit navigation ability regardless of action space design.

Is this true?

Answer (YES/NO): NO